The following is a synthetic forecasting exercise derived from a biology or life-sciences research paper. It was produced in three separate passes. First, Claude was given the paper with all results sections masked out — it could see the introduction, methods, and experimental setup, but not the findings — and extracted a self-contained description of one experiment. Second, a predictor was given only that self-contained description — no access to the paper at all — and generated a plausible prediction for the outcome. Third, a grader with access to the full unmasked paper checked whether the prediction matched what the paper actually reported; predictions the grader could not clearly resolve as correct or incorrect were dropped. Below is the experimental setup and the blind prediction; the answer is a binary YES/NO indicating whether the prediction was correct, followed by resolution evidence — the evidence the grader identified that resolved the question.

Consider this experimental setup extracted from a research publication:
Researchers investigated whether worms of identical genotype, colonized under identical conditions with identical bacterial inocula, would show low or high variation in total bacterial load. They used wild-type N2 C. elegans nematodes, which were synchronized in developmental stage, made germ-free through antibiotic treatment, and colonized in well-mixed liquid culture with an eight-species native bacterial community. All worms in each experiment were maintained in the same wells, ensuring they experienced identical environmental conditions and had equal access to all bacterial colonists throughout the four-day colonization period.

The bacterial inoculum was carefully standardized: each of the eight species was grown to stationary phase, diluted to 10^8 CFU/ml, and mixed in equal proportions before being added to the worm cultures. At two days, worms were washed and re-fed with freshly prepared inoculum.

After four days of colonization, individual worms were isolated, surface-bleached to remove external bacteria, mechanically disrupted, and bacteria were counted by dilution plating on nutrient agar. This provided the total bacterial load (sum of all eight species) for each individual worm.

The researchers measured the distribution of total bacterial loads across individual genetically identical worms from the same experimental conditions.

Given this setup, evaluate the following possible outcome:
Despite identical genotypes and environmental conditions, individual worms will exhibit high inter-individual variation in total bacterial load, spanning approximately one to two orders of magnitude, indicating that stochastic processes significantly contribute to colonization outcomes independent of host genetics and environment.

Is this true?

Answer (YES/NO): YES